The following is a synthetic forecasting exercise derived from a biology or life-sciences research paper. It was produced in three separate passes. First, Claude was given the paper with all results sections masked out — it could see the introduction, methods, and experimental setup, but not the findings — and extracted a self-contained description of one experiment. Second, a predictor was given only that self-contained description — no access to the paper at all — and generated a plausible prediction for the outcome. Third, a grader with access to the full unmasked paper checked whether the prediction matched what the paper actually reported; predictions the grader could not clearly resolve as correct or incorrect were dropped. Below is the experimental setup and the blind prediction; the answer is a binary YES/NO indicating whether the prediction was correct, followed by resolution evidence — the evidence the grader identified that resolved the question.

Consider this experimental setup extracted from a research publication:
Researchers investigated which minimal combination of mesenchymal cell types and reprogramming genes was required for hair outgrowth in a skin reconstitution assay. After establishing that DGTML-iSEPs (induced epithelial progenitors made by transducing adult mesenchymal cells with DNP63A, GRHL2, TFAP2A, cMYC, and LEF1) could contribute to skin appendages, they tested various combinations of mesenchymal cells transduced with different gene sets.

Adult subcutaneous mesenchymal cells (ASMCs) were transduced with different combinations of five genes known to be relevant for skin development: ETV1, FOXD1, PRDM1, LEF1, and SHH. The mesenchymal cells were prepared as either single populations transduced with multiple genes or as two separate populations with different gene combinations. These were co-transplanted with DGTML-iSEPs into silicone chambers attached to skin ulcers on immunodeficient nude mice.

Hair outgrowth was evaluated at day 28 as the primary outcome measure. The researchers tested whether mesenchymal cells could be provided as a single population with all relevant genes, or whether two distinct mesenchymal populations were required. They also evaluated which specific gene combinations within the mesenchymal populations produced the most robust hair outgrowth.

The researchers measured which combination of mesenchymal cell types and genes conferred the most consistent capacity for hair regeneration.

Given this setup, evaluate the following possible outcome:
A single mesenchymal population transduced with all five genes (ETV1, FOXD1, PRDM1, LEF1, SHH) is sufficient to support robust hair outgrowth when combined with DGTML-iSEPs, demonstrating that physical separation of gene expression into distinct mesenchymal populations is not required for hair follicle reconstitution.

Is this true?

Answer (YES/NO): NO